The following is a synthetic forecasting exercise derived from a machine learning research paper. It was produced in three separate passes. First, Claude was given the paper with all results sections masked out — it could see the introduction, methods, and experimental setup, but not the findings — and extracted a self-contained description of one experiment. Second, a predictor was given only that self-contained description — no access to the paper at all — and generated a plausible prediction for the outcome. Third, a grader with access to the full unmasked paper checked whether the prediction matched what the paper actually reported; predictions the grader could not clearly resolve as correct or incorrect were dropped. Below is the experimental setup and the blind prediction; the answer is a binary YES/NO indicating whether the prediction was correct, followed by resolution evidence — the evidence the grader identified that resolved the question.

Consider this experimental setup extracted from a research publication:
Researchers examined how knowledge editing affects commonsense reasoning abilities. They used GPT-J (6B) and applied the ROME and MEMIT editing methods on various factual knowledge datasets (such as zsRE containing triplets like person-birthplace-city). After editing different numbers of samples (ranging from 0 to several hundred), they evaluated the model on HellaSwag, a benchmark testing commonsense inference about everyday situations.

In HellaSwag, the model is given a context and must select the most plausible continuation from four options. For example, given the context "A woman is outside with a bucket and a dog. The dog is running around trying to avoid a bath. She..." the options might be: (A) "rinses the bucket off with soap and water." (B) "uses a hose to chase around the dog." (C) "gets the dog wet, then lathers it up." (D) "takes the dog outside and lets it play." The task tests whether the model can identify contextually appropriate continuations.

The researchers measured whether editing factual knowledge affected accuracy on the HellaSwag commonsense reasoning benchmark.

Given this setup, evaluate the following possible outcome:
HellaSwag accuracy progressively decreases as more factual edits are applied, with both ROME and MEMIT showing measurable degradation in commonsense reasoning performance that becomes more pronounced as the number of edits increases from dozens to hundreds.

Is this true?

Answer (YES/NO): NO